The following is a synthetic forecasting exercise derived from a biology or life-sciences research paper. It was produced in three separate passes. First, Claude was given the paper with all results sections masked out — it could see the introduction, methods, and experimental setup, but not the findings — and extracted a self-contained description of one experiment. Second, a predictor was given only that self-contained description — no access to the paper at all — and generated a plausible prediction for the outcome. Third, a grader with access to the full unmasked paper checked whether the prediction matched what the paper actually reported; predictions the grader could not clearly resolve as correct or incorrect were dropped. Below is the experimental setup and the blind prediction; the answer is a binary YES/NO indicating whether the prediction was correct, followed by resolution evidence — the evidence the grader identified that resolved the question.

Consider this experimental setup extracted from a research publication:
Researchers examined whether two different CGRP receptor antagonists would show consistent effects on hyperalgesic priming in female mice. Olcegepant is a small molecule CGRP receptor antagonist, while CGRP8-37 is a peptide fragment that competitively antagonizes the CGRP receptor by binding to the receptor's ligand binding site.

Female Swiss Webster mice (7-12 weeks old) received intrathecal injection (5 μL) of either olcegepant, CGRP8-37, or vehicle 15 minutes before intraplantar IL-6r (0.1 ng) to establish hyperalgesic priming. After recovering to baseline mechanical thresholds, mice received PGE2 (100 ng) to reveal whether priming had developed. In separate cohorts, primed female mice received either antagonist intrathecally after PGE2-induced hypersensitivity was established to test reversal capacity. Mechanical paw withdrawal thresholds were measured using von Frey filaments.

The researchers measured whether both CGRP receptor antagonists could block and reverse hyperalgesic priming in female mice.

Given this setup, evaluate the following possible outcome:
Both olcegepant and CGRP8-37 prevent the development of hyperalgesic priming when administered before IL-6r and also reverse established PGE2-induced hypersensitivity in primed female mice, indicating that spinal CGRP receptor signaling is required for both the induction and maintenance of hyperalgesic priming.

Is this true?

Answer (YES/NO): NO